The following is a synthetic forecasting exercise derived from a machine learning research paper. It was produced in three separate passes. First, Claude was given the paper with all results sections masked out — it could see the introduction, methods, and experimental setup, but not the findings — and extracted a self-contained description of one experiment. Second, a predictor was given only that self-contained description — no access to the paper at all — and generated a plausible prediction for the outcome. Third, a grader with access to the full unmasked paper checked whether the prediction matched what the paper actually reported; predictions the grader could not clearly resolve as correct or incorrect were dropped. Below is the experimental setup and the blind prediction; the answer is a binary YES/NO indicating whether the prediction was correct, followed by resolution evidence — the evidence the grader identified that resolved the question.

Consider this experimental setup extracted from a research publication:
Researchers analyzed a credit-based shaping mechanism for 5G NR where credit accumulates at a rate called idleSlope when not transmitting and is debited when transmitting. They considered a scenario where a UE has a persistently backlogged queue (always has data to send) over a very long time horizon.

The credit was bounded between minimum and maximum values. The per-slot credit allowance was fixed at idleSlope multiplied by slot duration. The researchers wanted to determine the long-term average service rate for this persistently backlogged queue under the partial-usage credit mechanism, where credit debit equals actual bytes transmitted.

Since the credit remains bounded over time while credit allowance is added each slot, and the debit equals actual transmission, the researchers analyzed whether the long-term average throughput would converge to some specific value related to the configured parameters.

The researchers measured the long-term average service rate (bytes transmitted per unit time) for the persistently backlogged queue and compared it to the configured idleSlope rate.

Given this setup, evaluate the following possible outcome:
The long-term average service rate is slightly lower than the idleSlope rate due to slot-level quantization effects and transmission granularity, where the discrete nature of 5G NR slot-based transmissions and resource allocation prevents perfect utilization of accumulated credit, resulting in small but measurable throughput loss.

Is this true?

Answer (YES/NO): NO